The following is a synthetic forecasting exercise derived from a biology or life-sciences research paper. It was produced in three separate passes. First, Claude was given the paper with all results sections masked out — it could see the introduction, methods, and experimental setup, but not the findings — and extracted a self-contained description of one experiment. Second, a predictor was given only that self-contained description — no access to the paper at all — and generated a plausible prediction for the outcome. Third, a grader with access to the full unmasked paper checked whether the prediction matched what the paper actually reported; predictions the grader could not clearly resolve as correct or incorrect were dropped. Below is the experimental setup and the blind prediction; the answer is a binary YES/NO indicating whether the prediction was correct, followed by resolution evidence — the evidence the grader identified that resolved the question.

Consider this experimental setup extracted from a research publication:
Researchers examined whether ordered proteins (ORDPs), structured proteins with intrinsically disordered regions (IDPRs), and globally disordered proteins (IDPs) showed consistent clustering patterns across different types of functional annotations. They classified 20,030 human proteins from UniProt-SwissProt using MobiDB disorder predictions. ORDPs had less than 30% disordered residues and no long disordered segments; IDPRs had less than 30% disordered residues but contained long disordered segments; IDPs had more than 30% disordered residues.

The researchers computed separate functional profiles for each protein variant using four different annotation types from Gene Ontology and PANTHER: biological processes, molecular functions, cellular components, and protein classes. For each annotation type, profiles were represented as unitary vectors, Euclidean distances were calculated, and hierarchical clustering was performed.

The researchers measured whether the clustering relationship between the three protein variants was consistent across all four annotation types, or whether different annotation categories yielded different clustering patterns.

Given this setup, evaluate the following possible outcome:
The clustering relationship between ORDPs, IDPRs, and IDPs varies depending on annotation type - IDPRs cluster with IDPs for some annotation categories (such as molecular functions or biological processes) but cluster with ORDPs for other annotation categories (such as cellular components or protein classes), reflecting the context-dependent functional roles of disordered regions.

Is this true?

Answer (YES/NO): NO